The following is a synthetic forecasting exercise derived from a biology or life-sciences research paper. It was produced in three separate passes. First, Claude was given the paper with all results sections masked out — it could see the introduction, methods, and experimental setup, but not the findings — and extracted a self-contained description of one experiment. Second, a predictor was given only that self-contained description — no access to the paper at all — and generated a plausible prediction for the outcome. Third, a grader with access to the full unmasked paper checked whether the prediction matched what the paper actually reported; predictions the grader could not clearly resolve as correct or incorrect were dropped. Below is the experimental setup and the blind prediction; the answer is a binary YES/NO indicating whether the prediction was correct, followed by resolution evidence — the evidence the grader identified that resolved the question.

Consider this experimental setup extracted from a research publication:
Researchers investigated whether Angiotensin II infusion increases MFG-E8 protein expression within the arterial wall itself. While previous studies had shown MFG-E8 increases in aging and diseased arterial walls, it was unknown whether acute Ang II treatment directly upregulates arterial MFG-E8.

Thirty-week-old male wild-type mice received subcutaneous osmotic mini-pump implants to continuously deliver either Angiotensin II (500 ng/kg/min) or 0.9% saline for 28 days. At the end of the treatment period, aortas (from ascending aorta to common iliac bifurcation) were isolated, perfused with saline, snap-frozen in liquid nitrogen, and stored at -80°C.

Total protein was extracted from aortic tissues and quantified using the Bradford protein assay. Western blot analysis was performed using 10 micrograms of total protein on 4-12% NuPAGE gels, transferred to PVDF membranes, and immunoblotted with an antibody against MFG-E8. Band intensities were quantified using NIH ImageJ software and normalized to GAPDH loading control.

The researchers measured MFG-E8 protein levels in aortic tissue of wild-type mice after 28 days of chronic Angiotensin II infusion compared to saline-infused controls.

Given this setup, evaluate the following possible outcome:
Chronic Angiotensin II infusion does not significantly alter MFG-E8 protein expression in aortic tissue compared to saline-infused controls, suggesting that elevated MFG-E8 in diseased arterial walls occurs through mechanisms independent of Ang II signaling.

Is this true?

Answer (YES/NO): NO